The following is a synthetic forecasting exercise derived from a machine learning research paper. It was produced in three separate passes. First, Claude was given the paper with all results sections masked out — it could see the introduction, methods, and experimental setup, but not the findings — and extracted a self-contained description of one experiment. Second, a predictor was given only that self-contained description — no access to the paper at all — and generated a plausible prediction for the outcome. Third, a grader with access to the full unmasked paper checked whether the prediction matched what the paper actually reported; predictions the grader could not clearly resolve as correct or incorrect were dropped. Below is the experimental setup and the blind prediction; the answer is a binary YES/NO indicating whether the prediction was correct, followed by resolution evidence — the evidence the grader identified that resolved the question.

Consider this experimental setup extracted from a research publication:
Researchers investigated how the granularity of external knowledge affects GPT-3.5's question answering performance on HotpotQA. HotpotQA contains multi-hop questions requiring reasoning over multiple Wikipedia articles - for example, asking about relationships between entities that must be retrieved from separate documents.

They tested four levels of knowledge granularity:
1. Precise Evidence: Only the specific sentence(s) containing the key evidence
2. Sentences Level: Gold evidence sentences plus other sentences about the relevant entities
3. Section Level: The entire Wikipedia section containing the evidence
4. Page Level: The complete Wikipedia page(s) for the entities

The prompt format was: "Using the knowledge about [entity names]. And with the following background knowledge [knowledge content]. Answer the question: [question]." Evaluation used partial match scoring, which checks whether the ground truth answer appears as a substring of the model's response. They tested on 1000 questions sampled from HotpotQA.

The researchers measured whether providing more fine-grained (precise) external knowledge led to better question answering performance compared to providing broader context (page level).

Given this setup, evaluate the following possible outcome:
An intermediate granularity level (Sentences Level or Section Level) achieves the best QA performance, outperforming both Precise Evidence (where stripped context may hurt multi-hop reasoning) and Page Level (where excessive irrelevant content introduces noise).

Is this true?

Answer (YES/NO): NO